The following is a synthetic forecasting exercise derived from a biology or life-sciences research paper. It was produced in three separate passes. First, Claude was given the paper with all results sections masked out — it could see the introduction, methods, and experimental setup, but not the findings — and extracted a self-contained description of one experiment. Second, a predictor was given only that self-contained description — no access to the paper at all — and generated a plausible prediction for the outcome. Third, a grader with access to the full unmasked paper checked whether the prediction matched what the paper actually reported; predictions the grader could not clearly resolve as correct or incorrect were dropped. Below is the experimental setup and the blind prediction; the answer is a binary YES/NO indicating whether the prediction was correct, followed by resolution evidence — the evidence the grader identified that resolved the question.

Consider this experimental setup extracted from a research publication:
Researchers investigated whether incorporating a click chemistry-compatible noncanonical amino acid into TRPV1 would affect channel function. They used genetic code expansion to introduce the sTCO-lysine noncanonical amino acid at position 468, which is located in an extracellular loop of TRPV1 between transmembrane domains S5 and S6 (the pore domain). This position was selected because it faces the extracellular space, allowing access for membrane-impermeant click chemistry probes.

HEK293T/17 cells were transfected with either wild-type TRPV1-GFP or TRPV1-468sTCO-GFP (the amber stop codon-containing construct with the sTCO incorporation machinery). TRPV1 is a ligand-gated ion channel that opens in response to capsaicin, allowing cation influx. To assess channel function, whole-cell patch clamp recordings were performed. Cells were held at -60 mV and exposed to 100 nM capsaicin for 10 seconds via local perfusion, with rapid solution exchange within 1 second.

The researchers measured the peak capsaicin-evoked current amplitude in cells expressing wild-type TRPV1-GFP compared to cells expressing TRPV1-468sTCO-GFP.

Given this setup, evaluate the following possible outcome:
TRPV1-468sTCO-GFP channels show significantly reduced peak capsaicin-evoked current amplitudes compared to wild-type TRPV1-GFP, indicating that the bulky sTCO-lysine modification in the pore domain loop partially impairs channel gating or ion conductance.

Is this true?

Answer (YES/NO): NO